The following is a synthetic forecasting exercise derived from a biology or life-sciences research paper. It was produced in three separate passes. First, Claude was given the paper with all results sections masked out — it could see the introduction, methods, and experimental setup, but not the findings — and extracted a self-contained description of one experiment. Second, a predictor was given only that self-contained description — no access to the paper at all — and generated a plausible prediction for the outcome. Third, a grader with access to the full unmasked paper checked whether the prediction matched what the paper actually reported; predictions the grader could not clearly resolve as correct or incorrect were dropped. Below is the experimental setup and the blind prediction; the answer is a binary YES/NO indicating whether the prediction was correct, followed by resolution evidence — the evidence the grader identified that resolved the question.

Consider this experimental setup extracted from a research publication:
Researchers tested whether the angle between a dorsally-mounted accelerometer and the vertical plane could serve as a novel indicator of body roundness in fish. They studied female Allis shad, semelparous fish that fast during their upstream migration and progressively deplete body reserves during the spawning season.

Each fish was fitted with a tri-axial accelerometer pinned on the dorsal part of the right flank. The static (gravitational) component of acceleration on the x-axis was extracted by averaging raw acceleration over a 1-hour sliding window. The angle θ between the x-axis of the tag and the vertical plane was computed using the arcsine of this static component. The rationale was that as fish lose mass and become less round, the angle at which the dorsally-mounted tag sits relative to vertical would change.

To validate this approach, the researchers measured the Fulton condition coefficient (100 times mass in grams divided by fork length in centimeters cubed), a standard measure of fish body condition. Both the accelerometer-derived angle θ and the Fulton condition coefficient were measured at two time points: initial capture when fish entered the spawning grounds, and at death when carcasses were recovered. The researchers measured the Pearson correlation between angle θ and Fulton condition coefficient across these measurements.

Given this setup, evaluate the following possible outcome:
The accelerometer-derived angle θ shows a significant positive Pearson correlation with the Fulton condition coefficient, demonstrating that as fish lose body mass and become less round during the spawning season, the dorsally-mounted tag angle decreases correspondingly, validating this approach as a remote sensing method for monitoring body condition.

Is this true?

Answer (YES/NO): NO